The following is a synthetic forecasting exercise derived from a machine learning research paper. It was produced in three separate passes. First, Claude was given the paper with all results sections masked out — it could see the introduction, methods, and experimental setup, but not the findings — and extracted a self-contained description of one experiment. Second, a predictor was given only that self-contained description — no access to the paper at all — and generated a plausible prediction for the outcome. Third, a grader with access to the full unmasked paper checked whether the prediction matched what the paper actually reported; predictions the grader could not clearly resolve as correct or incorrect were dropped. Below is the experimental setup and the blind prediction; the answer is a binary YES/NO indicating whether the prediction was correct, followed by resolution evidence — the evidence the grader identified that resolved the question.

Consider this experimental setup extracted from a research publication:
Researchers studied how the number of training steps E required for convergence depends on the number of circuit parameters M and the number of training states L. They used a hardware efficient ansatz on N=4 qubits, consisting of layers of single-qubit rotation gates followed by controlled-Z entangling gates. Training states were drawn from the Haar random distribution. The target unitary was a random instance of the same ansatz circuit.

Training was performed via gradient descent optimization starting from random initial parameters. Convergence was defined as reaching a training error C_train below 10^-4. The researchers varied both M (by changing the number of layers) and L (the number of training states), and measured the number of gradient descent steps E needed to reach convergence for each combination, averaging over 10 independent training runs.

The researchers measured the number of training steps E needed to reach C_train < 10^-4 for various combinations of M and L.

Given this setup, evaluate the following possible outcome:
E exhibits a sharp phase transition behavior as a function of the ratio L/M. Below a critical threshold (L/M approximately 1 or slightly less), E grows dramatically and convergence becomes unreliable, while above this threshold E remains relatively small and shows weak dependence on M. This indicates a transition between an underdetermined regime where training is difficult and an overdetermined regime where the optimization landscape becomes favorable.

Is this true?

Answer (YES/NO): NO